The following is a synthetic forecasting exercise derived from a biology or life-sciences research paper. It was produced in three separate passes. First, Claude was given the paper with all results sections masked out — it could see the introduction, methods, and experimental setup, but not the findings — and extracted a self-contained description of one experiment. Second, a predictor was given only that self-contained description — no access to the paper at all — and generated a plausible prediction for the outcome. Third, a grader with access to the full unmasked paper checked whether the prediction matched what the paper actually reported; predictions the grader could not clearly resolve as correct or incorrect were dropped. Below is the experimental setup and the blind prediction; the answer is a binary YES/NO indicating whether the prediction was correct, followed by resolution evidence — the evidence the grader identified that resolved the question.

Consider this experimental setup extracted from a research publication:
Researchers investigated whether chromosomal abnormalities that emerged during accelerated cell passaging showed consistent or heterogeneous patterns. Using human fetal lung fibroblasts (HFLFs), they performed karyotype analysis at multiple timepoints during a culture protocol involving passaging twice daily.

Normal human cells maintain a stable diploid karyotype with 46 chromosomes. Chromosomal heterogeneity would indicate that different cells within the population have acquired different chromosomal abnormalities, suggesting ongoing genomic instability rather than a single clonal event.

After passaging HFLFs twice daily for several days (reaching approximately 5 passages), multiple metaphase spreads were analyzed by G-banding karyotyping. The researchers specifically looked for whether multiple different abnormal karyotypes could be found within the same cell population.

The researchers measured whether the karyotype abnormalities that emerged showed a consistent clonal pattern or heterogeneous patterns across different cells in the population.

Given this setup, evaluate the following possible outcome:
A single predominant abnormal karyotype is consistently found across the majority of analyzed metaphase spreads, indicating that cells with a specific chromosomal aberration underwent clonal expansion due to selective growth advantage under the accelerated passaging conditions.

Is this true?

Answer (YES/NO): NO